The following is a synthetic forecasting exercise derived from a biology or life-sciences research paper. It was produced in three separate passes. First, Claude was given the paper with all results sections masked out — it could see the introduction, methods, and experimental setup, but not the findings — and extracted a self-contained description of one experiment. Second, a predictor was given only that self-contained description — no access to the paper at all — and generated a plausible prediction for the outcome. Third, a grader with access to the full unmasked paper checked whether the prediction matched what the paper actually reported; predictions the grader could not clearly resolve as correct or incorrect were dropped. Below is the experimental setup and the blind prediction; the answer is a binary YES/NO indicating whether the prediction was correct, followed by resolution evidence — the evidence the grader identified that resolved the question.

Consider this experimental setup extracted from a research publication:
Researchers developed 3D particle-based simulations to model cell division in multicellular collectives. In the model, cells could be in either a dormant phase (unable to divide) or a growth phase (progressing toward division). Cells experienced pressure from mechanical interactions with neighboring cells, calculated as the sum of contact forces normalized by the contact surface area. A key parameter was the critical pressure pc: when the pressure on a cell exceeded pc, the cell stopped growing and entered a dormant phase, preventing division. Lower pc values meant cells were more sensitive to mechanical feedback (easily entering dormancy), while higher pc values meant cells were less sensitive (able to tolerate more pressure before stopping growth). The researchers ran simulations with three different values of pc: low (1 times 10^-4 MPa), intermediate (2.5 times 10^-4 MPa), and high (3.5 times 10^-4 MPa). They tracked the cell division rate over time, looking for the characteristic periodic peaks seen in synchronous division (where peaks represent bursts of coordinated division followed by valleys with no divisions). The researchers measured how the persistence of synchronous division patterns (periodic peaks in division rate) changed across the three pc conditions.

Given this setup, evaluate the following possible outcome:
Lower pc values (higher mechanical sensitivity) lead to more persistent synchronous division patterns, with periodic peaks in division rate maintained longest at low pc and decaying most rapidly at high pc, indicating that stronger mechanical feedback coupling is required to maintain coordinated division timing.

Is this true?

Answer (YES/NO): NO